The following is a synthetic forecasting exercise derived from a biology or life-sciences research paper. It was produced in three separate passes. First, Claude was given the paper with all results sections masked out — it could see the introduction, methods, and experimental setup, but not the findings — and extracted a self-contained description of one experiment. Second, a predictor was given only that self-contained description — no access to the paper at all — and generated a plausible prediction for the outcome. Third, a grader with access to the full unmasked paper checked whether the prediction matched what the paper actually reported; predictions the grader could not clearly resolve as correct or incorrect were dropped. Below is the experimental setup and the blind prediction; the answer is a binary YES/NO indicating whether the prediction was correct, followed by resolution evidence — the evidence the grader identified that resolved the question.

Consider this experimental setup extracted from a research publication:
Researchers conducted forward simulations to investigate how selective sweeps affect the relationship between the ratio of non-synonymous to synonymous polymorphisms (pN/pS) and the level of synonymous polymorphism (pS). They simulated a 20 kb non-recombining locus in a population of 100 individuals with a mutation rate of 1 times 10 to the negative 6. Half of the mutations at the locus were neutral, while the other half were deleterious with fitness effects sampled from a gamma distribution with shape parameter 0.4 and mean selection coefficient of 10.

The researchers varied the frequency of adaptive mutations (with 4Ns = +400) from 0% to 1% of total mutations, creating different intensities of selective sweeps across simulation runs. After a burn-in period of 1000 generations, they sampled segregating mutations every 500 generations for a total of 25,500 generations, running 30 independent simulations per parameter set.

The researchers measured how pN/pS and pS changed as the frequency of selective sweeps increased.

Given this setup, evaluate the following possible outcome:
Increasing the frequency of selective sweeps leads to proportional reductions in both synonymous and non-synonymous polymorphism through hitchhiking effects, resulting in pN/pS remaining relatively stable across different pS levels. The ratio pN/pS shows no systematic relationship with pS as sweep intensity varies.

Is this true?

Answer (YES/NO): NO